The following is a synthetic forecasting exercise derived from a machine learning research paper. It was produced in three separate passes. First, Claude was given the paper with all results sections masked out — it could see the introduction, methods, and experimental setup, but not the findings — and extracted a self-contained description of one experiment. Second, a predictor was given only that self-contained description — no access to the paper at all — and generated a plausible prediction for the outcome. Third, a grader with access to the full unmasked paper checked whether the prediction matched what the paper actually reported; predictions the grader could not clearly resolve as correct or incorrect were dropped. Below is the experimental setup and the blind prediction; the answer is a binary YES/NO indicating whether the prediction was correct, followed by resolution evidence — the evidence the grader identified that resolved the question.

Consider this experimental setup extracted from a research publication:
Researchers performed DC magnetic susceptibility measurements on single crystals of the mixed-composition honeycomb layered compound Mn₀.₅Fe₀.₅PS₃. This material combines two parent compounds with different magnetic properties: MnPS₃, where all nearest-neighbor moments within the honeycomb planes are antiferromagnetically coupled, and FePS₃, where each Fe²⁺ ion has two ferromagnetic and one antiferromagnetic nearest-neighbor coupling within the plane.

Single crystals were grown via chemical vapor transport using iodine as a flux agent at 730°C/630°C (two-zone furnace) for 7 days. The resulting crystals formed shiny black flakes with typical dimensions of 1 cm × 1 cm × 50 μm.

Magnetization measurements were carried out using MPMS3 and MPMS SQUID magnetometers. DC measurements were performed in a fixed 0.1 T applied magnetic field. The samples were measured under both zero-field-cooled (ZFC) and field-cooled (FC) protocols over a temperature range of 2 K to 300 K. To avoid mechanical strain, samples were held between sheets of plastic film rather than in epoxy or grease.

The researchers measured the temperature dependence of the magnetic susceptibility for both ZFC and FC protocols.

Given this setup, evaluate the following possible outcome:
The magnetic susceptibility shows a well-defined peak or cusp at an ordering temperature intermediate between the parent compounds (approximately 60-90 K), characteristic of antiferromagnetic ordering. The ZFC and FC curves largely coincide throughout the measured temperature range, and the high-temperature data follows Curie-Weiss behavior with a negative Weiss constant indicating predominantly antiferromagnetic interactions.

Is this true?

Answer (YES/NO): NO